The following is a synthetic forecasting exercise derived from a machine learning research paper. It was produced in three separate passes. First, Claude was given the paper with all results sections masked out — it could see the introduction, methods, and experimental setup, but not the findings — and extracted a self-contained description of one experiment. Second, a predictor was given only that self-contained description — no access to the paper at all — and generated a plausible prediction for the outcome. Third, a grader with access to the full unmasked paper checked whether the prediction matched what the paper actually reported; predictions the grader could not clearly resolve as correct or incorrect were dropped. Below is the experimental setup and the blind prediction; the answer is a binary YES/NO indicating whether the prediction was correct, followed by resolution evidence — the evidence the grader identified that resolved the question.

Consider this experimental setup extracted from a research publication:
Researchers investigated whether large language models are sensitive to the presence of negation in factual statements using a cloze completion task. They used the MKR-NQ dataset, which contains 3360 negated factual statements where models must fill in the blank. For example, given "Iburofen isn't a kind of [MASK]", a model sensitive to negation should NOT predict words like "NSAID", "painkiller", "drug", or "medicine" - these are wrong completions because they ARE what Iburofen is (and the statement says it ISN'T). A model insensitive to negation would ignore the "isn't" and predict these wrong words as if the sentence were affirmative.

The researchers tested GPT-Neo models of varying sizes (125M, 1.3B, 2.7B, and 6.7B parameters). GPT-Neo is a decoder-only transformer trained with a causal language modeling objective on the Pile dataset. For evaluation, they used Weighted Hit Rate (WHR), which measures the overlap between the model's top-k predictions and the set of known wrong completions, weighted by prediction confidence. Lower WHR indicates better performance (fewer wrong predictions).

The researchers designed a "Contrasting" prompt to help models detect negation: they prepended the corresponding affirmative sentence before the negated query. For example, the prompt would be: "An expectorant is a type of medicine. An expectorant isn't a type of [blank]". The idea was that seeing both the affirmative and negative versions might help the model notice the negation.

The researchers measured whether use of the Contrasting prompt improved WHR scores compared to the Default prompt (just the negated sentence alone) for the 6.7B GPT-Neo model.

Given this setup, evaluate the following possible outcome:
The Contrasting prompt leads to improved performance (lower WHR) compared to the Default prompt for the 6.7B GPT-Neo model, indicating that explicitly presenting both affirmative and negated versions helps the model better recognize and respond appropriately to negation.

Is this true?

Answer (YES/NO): NO